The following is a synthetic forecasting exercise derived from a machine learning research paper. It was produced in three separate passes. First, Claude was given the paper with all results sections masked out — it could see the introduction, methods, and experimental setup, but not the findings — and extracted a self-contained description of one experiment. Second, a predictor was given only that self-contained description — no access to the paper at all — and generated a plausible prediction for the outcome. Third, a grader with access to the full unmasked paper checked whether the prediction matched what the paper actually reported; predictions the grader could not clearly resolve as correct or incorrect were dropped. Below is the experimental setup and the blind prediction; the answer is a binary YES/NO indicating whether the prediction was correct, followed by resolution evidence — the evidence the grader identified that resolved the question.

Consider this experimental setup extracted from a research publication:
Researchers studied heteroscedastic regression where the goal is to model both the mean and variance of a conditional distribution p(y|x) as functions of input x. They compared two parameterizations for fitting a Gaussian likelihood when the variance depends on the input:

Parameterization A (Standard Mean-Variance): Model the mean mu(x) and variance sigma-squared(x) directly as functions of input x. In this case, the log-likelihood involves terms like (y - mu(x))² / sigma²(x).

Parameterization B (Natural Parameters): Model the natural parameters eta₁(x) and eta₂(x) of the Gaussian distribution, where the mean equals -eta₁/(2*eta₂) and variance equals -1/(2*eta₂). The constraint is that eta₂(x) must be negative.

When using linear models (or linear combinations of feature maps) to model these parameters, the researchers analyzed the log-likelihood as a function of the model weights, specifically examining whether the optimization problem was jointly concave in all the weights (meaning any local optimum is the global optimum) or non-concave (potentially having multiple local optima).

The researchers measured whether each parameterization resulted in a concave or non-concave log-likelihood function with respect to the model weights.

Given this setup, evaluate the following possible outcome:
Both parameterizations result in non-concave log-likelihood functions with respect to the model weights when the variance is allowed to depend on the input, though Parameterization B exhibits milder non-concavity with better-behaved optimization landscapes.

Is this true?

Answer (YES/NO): NO